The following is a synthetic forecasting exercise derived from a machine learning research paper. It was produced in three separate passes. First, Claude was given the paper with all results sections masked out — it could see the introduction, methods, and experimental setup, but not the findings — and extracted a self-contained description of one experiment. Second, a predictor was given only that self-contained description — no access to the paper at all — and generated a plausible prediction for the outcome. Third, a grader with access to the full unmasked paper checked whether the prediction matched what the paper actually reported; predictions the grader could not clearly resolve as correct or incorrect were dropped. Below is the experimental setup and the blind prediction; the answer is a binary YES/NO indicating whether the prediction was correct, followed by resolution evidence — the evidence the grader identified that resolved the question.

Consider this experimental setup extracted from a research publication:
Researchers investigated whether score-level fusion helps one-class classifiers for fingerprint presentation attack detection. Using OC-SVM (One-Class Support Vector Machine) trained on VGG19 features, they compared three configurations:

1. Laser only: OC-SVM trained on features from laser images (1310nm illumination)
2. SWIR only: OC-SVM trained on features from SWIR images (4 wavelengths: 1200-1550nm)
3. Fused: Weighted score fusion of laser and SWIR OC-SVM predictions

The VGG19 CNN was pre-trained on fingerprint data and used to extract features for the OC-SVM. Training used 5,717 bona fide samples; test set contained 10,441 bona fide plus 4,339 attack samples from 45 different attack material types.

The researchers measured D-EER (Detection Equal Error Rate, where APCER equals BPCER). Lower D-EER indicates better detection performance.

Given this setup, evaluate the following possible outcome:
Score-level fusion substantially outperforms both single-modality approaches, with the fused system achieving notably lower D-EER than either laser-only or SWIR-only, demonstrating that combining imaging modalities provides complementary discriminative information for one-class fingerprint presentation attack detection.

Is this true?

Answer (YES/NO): NO